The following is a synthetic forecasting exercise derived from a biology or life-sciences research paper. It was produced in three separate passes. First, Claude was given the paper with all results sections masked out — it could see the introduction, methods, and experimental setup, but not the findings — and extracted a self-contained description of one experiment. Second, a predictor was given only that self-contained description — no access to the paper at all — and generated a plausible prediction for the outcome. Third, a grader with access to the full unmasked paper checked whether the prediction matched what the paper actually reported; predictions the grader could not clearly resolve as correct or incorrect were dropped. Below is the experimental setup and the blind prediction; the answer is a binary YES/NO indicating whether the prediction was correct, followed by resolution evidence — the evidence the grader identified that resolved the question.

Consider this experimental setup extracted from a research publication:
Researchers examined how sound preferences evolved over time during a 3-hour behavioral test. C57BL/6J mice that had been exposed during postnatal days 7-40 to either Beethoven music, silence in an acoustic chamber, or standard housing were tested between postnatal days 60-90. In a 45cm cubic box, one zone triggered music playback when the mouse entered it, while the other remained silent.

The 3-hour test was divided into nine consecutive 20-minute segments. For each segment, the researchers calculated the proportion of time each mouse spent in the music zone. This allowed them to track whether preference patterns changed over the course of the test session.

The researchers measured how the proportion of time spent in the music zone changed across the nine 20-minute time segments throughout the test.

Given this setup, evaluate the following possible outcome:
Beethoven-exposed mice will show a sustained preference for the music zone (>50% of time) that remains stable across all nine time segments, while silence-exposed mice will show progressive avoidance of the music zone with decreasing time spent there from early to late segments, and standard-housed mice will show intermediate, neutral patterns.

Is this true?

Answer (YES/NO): NO